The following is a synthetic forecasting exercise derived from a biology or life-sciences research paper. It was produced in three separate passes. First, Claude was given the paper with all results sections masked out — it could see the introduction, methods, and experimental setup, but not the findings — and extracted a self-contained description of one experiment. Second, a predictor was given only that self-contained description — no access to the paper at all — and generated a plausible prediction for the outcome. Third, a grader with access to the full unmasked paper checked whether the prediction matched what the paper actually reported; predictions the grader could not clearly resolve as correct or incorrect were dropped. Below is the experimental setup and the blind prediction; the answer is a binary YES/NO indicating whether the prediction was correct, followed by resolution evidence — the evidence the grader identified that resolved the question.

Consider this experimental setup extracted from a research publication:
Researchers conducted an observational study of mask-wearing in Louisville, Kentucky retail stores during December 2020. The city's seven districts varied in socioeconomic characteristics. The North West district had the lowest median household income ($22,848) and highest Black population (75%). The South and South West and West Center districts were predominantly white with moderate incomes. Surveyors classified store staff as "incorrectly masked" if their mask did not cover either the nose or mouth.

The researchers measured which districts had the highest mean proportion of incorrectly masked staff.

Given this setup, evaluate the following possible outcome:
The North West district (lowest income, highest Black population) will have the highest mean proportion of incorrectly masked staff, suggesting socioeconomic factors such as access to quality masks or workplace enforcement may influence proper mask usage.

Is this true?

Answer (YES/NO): NO